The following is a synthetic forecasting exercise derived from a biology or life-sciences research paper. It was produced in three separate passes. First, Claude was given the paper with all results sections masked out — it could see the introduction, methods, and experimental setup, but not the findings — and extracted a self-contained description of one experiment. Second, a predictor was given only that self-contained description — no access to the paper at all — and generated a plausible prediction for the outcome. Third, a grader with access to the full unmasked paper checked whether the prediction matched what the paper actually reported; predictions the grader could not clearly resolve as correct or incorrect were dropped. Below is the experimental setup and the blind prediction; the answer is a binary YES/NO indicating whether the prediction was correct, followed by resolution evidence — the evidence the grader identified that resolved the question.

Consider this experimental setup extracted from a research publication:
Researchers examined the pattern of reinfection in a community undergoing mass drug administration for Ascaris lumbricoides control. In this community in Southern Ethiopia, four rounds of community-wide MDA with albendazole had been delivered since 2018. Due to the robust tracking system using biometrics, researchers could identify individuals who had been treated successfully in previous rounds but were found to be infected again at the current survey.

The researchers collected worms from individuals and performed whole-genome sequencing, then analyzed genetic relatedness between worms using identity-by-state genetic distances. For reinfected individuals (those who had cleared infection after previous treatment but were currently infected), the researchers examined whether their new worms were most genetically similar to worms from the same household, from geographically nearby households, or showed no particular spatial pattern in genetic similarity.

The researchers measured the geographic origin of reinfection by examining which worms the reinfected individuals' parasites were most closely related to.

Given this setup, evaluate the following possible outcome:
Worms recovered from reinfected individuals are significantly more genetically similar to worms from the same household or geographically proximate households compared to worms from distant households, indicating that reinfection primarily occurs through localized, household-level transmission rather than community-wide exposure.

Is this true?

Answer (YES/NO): YES